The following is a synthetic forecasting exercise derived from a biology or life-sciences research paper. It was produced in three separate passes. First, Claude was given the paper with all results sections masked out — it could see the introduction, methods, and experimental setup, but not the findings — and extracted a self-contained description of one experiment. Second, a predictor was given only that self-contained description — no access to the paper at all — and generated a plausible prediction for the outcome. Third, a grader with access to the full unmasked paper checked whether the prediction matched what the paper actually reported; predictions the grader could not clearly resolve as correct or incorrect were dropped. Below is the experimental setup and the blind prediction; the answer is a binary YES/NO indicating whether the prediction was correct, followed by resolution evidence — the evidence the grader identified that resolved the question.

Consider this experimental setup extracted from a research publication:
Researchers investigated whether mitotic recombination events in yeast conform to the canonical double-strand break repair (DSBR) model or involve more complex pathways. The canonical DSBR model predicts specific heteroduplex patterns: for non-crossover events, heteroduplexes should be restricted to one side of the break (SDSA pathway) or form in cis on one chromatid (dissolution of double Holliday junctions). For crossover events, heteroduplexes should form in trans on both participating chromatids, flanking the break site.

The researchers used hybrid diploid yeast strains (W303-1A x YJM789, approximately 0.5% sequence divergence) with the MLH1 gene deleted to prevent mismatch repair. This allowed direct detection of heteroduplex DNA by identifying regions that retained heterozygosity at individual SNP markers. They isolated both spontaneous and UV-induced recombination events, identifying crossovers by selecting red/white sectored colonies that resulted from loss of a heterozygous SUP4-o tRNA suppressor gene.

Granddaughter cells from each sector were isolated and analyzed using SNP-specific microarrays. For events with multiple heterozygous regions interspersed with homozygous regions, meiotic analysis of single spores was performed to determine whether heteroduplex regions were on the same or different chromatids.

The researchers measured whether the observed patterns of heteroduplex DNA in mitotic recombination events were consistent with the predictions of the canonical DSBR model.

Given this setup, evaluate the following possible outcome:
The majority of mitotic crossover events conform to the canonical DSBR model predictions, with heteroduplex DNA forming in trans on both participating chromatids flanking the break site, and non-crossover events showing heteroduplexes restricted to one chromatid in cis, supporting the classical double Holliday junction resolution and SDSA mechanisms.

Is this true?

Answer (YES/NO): NO